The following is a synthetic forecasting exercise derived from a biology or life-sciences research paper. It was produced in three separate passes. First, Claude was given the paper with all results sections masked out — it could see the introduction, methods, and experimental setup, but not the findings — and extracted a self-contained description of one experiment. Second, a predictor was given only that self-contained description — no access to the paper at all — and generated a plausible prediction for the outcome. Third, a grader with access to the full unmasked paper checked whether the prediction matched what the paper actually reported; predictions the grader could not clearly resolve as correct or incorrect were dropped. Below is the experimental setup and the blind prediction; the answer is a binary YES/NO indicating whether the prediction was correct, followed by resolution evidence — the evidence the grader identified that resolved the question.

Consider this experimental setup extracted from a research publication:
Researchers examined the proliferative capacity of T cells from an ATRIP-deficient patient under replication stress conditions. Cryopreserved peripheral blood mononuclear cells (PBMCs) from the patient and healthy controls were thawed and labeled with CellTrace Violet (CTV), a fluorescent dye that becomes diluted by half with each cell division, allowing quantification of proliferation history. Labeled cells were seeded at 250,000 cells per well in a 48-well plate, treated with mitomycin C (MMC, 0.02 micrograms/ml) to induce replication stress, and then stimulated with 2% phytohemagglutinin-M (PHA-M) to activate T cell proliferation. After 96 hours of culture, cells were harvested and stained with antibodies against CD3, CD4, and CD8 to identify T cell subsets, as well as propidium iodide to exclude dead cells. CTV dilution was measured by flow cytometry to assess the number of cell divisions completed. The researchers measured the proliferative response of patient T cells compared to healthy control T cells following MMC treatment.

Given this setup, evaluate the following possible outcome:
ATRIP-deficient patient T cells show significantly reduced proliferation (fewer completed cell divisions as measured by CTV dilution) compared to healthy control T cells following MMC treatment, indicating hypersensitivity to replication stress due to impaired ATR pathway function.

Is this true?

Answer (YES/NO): YES